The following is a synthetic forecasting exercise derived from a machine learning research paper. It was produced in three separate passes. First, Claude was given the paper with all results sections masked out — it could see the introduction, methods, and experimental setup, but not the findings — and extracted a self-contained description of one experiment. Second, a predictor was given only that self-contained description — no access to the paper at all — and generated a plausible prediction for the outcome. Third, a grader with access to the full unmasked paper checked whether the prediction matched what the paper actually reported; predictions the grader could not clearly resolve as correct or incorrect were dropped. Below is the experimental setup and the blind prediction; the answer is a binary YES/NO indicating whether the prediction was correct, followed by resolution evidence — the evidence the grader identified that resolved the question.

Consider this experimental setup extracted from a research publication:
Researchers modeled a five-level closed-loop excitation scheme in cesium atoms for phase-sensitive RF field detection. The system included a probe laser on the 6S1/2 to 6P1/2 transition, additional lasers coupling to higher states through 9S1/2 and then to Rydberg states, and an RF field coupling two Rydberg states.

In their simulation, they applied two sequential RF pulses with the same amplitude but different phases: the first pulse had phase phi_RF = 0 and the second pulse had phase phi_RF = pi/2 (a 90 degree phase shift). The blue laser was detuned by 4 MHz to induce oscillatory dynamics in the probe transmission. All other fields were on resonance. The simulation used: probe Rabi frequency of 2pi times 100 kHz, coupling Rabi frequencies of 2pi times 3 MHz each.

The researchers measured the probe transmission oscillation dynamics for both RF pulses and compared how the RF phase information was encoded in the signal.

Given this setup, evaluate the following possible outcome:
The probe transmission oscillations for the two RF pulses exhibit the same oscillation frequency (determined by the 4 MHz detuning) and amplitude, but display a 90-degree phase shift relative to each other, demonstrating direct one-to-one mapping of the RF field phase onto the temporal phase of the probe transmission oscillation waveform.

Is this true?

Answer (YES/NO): YES